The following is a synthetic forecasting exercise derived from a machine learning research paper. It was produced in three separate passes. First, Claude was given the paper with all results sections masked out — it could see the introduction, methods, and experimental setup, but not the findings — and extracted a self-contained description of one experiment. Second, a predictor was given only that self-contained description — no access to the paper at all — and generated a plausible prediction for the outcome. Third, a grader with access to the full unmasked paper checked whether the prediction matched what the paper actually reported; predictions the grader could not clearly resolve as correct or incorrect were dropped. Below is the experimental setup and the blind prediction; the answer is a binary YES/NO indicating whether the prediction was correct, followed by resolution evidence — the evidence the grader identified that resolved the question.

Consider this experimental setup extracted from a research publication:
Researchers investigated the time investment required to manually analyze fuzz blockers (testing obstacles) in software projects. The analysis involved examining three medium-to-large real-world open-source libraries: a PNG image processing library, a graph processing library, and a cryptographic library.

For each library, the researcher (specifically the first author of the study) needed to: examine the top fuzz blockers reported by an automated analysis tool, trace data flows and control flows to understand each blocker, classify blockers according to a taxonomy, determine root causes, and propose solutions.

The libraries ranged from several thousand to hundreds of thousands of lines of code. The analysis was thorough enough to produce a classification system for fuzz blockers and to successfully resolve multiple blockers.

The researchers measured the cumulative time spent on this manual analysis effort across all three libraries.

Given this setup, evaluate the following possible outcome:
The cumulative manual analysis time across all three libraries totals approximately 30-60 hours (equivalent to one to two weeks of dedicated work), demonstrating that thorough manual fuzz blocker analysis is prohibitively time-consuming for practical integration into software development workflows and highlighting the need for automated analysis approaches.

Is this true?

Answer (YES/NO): NO